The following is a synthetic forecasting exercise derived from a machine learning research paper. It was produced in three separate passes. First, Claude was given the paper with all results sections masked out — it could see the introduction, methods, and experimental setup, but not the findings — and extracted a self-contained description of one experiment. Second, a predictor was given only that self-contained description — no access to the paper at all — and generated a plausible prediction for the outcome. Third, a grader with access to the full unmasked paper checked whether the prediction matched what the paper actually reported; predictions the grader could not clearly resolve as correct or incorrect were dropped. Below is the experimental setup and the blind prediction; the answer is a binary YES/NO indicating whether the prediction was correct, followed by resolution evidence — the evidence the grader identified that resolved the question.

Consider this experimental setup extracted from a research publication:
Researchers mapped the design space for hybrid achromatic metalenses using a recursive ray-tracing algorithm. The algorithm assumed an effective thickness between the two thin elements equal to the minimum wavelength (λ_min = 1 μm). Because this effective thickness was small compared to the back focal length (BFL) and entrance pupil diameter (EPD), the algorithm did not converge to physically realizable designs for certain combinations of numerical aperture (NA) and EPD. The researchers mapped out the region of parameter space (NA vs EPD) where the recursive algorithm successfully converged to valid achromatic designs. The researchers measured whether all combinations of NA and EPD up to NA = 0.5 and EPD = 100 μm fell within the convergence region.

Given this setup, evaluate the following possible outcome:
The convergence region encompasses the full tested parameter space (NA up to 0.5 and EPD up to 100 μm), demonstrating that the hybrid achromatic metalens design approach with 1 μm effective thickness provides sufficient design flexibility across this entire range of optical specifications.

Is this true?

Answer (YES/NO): NO